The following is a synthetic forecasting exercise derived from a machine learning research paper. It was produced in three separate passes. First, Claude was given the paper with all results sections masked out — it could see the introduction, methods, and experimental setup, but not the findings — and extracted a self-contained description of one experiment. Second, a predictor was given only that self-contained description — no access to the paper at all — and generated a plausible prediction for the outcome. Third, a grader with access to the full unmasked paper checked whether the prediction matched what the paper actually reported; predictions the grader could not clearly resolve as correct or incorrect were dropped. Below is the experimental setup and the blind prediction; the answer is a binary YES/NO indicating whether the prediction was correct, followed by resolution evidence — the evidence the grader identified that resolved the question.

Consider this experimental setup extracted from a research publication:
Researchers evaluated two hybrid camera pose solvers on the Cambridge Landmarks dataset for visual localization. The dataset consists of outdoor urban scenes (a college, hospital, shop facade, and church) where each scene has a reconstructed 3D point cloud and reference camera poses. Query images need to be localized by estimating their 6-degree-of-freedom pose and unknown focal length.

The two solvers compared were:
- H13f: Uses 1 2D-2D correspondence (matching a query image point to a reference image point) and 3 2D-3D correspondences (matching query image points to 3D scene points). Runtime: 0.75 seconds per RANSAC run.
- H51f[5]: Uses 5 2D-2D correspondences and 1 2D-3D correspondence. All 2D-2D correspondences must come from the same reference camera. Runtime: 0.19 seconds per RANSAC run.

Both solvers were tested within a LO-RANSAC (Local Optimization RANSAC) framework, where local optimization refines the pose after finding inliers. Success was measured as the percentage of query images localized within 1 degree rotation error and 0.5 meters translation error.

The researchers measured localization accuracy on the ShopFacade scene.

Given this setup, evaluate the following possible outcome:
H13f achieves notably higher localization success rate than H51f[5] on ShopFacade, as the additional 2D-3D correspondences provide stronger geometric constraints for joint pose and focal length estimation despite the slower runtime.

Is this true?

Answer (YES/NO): YES